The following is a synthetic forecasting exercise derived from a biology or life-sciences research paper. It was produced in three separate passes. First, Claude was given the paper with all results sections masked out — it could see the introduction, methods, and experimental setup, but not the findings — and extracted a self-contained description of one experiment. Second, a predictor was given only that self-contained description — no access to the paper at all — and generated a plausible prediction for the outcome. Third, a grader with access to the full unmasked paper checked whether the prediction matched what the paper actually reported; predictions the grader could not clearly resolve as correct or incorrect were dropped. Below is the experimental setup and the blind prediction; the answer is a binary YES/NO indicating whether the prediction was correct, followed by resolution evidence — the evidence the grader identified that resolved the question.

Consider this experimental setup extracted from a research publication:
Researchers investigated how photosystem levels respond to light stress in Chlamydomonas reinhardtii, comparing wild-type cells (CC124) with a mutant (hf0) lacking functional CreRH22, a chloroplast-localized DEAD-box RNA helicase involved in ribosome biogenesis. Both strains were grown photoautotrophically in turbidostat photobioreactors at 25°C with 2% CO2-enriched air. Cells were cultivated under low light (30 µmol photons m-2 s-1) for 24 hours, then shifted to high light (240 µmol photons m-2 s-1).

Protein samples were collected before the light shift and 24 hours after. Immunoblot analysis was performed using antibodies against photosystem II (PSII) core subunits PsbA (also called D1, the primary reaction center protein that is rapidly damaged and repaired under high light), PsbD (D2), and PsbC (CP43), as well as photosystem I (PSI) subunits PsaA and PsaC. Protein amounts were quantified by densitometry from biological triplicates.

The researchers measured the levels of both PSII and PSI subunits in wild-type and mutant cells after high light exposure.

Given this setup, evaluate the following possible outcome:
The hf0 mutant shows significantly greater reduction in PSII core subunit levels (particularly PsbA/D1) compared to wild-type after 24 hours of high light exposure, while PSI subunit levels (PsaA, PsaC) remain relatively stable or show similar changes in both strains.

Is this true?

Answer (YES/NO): NO